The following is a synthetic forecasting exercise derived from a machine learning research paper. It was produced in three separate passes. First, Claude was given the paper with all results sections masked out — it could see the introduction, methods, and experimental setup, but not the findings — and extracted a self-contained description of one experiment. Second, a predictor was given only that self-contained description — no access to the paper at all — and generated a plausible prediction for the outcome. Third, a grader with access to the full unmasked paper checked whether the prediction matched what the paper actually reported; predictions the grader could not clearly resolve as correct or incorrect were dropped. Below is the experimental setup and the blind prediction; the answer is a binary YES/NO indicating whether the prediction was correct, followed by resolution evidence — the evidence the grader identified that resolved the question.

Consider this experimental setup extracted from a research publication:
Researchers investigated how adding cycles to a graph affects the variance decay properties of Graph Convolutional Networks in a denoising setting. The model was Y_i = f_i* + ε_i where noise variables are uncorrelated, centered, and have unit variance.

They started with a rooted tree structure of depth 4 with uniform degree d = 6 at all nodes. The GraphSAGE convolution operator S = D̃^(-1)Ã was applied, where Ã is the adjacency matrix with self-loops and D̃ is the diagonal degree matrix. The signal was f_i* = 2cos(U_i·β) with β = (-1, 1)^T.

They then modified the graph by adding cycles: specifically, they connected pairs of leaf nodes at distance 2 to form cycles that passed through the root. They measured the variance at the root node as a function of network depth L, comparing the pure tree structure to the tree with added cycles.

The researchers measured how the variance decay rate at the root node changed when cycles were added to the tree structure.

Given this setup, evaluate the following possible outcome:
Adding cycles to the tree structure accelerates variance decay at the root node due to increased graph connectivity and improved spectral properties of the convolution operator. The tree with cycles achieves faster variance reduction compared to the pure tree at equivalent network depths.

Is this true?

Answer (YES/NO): NO